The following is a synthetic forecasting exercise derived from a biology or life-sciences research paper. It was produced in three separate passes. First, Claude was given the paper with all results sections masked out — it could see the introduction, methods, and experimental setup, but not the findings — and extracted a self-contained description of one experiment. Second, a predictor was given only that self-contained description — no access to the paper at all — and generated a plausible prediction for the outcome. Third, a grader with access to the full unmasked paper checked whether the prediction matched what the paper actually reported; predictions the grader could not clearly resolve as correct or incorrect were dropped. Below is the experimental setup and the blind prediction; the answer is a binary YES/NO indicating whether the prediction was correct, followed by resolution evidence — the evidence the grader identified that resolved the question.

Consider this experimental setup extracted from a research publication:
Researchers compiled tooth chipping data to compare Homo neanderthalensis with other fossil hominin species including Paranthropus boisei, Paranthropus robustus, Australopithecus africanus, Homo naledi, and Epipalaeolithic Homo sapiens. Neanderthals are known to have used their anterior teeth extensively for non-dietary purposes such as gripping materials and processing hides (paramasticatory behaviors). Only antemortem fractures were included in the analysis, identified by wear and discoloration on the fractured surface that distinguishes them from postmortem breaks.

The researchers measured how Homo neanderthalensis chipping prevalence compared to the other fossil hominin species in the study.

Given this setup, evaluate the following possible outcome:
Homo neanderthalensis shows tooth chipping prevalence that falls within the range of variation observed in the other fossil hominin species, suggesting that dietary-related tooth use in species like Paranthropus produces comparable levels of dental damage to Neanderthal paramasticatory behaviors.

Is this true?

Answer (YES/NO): NO